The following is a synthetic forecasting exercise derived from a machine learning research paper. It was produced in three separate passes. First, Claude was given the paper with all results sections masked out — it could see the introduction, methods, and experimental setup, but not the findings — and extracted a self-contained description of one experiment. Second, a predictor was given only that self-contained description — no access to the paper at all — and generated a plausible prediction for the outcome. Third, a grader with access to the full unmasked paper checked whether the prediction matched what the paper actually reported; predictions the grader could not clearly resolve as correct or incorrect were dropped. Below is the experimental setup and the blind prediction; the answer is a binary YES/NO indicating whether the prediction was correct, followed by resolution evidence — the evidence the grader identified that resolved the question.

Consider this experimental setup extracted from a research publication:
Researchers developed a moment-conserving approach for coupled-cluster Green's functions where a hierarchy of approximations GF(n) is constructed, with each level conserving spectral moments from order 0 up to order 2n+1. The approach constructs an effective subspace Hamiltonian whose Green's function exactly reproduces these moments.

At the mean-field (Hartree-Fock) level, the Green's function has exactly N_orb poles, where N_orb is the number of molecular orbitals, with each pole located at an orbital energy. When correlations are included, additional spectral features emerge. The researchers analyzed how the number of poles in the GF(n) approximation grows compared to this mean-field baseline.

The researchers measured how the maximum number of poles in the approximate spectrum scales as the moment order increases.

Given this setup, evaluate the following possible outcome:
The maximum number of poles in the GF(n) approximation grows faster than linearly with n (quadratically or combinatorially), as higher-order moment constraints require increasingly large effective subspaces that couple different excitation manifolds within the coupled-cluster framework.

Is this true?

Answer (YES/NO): NO